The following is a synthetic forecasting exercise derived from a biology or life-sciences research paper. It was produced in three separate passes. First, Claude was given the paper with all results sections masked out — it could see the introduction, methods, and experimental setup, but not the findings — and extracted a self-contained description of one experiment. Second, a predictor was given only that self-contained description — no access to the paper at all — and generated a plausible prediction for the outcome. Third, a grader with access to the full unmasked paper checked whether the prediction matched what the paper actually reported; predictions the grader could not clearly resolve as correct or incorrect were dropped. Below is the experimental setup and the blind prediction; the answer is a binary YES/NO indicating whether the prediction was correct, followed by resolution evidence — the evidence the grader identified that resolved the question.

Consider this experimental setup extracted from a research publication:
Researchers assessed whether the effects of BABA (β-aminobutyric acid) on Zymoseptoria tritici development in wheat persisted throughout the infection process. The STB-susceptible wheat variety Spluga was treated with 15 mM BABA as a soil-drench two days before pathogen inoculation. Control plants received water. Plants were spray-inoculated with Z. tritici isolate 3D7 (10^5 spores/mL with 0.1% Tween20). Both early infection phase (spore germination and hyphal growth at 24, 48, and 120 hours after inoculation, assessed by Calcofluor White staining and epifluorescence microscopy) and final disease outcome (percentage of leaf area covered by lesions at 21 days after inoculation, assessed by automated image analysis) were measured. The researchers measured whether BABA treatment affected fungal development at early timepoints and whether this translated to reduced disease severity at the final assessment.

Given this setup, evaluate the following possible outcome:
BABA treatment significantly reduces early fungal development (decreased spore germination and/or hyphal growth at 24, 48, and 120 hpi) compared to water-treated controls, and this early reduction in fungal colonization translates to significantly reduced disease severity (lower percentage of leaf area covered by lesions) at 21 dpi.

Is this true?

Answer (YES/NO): NO